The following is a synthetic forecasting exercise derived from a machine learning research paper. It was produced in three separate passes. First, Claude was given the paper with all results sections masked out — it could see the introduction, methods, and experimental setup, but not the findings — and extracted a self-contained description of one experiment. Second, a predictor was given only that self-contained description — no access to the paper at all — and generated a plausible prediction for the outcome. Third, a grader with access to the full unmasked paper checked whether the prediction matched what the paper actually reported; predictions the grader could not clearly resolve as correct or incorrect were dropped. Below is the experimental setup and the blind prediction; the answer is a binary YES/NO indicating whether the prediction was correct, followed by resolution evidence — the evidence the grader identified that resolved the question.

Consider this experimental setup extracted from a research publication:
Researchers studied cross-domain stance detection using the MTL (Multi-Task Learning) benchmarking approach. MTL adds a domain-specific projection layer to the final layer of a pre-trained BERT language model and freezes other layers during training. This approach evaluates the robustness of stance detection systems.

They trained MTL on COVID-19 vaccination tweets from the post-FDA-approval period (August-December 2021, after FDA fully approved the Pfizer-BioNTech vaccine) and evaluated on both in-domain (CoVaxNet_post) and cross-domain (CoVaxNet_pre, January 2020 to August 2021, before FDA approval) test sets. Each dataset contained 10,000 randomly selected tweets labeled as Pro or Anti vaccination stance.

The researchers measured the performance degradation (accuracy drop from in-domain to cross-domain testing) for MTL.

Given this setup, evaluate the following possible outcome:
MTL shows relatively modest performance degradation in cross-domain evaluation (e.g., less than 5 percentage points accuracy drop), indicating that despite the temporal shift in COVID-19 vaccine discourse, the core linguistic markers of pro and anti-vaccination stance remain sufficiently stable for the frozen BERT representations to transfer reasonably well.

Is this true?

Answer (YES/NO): NO